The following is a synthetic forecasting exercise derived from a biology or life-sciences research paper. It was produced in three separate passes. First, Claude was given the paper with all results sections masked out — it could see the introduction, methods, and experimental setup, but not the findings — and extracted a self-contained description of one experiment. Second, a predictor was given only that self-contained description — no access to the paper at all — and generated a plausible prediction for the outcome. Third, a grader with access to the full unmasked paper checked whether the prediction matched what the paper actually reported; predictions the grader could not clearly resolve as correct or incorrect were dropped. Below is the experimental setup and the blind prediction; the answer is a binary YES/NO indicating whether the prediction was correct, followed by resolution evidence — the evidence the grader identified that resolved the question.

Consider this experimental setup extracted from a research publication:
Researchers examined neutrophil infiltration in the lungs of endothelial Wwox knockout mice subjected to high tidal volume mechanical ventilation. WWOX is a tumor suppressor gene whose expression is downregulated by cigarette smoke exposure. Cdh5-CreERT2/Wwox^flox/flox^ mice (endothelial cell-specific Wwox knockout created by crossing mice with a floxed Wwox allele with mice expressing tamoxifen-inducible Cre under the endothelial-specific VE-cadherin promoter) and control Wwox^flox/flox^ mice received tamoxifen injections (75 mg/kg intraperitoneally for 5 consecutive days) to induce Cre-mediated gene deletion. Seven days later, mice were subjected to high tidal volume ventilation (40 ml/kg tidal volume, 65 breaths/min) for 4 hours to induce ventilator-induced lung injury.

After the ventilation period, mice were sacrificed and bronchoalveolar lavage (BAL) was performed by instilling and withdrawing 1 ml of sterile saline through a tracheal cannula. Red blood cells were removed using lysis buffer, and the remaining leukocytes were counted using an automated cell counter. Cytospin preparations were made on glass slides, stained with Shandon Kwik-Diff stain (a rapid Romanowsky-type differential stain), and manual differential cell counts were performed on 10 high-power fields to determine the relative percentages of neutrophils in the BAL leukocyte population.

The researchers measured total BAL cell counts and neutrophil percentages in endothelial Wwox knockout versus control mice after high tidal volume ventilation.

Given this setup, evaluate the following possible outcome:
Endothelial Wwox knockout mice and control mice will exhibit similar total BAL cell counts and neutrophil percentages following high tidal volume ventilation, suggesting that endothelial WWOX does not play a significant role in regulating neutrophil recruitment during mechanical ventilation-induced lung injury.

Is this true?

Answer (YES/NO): NO